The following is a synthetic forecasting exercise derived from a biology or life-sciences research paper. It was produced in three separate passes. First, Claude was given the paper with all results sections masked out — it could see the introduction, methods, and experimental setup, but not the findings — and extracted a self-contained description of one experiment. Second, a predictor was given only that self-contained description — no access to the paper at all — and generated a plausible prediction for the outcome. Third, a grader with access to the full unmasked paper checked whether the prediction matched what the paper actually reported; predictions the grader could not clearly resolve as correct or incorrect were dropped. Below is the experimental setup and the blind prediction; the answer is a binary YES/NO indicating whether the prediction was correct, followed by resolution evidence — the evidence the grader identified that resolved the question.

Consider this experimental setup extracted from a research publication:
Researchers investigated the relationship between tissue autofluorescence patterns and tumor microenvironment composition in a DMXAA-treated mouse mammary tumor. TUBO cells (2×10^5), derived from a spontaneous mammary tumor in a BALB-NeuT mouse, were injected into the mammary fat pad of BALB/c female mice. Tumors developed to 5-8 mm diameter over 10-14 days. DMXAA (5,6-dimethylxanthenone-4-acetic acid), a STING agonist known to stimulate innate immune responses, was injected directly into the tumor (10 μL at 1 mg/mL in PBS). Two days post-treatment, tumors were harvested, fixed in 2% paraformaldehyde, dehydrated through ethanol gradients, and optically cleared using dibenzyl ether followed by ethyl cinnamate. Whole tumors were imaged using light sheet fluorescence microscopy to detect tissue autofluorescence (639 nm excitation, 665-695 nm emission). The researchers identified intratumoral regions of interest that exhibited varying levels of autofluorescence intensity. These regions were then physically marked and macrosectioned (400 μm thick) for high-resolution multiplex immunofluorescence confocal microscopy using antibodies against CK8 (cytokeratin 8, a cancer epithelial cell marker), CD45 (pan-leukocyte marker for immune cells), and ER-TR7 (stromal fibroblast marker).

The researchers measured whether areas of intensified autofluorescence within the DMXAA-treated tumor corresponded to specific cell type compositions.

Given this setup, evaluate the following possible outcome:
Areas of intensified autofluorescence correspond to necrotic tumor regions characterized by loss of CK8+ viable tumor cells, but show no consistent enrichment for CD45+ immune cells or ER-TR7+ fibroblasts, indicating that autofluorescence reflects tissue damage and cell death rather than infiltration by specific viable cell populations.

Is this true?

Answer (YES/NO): NO